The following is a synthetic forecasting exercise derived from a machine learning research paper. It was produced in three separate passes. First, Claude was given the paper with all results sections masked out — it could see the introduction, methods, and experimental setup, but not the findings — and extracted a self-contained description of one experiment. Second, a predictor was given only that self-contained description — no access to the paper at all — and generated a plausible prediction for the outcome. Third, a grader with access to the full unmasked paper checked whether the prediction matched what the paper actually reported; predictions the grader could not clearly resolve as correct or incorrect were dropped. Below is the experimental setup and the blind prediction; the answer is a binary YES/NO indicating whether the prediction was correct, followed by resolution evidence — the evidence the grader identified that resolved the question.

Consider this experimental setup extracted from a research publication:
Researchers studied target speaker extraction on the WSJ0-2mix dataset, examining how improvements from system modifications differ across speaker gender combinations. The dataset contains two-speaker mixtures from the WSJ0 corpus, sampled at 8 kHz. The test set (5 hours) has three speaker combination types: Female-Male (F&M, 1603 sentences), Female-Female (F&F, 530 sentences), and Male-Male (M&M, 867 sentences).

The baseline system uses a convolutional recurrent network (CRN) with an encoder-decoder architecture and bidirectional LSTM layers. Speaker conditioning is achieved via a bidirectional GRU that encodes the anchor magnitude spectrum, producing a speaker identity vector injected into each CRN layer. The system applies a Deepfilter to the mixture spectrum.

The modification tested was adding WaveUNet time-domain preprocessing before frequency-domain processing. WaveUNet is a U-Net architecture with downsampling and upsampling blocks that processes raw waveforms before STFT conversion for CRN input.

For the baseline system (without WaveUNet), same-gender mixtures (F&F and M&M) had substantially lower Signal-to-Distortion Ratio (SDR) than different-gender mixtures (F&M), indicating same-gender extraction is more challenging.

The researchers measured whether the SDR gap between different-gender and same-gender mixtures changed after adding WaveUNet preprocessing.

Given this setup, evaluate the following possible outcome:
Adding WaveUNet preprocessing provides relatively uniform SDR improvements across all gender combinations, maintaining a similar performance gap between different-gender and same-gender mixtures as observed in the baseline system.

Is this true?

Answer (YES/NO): NO